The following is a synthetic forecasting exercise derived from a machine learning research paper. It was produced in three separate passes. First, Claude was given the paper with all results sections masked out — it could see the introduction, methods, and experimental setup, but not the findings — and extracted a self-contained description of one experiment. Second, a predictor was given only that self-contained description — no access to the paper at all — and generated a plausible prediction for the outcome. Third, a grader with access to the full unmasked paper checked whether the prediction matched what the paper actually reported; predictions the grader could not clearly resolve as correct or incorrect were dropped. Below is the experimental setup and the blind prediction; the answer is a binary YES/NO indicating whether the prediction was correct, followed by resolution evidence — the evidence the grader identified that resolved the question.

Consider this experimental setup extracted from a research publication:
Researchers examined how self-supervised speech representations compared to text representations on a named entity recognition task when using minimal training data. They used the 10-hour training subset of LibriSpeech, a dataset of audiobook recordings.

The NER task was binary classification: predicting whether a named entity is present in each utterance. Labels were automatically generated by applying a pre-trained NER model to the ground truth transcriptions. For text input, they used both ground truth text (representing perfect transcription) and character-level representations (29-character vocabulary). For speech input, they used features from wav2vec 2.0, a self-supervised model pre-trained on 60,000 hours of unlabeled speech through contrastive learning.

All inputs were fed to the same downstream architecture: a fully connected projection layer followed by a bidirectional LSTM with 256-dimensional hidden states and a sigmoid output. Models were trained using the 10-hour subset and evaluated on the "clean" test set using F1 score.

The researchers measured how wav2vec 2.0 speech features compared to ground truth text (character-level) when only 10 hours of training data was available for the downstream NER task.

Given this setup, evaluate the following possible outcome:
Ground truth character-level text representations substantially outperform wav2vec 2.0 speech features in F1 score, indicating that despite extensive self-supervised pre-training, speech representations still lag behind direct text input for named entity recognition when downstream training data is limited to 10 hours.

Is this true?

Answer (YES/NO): NO